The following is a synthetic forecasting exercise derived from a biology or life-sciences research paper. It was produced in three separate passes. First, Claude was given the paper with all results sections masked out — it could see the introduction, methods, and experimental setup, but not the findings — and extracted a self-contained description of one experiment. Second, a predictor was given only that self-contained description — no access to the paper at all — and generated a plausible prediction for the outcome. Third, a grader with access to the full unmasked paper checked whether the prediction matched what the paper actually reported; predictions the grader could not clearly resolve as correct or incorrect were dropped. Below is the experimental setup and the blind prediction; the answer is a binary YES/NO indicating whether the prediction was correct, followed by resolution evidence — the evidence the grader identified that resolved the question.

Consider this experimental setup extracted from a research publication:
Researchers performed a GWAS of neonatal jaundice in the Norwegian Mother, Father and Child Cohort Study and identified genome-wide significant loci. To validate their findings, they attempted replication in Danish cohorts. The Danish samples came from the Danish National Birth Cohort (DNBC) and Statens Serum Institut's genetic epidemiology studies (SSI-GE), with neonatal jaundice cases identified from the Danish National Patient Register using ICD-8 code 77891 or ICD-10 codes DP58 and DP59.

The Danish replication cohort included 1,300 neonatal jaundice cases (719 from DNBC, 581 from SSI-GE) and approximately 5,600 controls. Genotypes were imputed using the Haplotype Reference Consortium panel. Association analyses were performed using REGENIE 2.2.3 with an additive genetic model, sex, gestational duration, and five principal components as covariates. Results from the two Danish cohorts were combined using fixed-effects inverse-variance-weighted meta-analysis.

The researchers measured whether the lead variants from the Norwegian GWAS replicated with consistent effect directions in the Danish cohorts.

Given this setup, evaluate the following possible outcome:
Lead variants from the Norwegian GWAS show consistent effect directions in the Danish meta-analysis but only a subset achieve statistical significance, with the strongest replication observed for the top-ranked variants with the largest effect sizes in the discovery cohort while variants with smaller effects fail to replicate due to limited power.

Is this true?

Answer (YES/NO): NO